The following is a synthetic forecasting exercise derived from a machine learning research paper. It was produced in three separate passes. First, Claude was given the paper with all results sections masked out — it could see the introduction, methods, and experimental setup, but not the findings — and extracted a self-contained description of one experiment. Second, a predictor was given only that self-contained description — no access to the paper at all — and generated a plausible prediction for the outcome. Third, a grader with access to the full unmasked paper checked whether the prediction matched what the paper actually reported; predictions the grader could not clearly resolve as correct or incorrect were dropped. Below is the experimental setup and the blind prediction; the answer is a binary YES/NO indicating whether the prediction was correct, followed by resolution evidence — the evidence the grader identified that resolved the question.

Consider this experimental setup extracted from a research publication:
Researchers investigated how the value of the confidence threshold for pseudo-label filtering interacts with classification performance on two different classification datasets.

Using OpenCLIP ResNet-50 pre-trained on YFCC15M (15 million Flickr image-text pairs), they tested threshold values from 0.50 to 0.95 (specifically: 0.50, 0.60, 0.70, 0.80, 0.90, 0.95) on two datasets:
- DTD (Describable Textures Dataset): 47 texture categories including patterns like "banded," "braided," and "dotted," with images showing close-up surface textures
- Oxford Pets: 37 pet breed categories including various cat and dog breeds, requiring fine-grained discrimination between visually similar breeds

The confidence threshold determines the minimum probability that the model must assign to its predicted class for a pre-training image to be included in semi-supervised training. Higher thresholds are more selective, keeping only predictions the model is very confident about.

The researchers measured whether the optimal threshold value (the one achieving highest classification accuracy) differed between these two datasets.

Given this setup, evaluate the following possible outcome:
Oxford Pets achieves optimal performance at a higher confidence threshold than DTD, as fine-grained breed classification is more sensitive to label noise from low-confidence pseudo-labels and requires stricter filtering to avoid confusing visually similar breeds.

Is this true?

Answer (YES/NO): NO